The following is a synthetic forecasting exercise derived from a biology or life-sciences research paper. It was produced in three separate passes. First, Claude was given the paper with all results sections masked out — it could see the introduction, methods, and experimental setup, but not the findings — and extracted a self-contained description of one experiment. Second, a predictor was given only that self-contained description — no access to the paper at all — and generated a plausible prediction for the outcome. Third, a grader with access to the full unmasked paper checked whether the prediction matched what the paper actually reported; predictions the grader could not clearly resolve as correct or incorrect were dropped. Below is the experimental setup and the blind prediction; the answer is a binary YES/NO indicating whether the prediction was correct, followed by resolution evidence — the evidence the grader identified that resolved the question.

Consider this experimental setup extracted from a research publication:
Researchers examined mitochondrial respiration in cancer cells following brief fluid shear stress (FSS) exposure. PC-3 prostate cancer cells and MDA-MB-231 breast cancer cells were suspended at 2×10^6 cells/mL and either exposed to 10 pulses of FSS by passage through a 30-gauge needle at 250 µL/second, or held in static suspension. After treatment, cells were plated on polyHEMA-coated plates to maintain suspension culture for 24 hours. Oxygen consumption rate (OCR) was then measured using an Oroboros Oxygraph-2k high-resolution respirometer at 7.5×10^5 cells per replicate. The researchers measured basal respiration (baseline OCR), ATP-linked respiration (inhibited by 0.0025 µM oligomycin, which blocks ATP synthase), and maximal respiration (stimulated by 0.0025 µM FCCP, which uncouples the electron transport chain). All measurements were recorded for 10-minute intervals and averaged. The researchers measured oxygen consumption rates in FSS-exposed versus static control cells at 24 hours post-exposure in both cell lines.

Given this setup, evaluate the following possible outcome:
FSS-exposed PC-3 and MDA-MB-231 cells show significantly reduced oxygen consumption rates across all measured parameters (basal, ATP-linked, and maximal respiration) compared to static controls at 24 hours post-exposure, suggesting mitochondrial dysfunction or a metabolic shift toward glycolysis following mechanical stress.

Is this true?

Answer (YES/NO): NO